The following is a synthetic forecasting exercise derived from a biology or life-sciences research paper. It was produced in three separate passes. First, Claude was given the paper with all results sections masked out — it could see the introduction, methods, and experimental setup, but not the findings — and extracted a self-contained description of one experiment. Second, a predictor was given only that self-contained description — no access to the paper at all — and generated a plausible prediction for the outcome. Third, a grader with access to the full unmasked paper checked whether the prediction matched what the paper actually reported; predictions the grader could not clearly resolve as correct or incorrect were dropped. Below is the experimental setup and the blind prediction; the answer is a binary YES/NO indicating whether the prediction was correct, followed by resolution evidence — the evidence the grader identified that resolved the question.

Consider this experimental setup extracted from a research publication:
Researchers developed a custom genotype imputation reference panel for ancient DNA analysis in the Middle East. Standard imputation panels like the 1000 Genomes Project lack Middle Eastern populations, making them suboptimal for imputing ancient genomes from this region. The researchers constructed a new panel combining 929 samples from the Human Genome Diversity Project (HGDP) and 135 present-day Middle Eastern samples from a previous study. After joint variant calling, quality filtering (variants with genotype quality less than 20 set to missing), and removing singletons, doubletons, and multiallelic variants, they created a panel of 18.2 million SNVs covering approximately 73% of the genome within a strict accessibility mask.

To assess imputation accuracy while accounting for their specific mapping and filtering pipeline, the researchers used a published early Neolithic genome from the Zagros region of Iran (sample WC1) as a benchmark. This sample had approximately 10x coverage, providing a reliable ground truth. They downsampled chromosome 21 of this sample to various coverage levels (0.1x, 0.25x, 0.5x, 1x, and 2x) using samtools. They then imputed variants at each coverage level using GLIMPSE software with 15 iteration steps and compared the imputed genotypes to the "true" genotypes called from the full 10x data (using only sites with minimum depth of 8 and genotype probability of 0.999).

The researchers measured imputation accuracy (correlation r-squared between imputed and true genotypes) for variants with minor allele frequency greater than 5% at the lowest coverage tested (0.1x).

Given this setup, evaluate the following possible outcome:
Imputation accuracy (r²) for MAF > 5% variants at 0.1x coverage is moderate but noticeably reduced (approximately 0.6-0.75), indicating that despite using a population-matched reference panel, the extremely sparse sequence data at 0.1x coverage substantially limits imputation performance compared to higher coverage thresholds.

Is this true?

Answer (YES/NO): NO